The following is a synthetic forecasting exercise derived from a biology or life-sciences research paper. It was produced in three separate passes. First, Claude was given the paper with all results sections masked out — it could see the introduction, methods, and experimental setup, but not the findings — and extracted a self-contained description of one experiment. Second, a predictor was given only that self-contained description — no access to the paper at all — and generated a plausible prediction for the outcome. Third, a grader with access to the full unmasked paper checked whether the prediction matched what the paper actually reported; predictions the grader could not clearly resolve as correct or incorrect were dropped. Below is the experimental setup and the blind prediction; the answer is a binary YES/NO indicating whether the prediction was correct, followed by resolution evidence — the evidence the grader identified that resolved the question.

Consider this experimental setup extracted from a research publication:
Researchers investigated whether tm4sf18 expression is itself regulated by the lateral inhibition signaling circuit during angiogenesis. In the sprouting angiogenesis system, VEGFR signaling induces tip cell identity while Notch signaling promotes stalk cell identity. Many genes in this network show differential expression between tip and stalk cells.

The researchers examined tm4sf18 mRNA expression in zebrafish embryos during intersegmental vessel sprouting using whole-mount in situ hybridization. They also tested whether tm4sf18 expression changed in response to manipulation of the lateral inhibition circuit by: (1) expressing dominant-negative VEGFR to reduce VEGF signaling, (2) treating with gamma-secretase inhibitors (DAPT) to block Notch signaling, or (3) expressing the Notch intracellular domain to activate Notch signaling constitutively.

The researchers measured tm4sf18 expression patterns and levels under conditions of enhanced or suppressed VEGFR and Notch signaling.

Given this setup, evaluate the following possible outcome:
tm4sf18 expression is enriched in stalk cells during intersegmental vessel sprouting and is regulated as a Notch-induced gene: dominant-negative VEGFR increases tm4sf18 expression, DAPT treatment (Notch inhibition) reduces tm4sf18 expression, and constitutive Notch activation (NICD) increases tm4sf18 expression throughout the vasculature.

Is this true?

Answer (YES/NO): NO